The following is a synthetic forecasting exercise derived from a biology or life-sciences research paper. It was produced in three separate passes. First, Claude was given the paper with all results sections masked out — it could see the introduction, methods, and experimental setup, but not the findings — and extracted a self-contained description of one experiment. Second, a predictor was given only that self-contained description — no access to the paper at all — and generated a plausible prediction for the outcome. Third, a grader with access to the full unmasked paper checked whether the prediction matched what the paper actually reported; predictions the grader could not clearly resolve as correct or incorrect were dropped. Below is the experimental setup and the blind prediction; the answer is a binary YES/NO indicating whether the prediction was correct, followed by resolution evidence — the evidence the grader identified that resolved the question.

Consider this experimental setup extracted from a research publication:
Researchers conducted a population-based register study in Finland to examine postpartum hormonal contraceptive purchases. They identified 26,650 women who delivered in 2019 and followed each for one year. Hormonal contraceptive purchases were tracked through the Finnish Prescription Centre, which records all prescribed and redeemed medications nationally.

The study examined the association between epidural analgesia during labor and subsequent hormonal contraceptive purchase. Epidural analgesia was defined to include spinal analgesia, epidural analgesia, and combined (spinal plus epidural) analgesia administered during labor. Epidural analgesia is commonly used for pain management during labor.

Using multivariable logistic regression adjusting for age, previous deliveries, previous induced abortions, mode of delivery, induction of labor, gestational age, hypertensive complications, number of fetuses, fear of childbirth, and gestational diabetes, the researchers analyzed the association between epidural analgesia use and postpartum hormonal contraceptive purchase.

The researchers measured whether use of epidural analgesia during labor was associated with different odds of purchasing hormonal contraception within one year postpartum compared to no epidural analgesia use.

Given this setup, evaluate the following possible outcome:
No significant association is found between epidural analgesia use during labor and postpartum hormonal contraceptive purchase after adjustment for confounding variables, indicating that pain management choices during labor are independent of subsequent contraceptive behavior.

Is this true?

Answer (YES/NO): NO